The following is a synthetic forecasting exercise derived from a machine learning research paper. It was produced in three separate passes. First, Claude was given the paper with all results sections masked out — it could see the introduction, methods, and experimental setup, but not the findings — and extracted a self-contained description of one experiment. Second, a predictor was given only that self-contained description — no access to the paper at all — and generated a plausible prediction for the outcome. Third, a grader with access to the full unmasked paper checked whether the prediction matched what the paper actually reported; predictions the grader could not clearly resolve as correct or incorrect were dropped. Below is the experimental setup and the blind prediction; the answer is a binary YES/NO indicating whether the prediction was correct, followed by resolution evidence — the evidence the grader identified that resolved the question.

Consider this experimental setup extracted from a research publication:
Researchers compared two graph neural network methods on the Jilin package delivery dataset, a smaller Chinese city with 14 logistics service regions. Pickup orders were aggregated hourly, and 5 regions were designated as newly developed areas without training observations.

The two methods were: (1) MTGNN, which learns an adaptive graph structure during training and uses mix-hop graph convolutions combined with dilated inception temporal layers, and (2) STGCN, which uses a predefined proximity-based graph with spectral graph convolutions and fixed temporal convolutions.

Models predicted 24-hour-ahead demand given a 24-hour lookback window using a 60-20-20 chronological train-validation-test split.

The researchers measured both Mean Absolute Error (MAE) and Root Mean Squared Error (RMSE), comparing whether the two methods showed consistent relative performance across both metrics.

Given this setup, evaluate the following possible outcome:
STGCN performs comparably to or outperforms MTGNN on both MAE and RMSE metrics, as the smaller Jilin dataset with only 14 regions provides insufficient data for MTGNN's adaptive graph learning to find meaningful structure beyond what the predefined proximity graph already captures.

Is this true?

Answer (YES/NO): YES